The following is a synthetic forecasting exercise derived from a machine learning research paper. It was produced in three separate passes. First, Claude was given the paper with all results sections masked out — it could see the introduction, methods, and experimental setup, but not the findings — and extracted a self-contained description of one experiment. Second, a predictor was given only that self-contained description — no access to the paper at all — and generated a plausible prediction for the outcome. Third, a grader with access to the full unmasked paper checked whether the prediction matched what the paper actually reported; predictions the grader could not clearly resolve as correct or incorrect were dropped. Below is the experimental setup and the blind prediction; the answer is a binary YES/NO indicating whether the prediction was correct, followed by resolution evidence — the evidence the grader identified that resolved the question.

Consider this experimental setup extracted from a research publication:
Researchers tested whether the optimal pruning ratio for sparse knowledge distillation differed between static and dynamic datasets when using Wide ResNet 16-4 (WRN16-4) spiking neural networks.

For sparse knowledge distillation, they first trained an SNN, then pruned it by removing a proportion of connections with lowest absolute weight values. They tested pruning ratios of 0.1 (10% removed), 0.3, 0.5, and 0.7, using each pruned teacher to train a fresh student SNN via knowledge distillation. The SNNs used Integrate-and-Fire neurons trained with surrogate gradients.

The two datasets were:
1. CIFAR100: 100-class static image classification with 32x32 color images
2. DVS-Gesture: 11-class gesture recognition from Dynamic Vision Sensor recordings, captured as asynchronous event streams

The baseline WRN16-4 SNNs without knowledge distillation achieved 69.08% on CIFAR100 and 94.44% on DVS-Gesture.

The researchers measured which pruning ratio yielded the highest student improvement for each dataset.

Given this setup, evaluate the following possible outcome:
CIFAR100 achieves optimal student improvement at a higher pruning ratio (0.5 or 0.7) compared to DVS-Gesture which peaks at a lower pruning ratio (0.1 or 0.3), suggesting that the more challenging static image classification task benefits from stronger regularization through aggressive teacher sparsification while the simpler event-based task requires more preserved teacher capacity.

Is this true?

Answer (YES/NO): NO